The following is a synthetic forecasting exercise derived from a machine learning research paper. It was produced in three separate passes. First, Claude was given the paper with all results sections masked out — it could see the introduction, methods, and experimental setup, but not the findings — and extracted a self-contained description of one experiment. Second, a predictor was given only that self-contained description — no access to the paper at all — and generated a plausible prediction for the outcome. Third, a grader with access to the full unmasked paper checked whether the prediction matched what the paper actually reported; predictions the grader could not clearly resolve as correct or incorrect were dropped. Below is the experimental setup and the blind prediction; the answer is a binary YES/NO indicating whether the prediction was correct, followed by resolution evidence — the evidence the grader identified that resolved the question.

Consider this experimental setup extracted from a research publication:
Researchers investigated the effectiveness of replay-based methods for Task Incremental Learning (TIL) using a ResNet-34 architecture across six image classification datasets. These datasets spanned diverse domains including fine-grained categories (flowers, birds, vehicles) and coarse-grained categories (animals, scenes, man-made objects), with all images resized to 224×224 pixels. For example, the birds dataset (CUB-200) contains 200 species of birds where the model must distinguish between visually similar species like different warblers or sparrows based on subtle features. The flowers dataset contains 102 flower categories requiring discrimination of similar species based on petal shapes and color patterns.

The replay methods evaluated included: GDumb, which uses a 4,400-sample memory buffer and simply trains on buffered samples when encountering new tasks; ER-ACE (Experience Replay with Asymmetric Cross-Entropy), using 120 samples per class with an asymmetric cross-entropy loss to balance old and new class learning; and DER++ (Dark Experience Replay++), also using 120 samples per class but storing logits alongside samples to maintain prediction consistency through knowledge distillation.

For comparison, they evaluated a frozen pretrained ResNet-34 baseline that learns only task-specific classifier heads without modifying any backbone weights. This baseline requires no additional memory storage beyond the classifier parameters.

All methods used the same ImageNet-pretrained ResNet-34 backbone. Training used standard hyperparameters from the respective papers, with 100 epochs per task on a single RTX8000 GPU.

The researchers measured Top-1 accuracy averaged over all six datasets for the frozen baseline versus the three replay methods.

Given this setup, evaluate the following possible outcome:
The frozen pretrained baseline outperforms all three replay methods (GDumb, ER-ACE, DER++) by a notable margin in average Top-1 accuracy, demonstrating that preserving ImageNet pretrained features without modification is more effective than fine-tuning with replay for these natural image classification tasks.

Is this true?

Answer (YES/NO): YES